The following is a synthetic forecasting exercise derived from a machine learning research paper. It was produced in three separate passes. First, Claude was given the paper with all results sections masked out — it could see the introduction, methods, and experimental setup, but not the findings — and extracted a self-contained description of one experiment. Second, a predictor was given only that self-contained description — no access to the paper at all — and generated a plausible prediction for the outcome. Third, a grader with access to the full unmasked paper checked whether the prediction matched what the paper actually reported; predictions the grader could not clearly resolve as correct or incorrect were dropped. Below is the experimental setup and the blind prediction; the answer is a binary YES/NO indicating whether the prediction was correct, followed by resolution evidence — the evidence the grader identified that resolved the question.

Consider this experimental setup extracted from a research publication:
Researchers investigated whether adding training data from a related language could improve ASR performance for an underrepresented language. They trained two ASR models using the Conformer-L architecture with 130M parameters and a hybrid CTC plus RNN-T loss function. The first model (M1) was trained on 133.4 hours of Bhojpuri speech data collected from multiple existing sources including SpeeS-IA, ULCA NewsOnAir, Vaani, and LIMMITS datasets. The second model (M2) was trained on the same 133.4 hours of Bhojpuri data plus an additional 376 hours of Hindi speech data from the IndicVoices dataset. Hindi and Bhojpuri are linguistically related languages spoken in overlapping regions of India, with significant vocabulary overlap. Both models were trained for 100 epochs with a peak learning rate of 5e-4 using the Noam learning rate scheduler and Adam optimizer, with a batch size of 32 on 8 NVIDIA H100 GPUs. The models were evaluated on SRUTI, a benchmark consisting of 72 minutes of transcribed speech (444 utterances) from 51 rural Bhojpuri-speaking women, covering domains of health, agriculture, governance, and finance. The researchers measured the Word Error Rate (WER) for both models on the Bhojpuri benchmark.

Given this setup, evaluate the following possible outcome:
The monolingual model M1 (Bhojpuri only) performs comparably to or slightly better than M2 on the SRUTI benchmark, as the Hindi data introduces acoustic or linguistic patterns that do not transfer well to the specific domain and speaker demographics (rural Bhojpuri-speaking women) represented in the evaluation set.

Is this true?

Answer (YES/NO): NO